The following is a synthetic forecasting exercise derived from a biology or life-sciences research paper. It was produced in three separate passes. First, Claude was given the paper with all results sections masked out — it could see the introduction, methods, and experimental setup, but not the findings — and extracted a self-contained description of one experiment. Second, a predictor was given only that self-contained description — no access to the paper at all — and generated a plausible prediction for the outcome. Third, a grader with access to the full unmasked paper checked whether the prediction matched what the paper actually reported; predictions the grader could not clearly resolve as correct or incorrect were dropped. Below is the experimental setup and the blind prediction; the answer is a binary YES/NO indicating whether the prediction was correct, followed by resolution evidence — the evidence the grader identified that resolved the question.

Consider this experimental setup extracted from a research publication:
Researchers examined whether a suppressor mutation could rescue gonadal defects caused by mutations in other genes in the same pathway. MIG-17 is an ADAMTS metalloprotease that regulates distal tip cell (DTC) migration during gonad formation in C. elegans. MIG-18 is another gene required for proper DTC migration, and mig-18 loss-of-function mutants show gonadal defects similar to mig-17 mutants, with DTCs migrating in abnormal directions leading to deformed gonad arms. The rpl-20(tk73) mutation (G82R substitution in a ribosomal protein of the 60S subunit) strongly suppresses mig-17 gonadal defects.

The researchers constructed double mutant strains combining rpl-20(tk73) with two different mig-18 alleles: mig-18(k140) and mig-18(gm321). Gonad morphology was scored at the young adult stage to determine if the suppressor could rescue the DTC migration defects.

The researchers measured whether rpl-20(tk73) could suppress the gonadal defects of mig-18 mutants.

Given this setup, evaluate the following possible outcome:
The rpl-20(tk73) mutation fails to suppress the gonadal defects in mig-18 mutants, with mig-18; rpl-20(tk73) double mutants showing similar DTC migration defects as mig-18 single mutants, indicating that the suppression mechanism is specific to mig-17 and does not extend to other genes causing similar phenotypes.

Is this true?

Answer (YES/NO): NO